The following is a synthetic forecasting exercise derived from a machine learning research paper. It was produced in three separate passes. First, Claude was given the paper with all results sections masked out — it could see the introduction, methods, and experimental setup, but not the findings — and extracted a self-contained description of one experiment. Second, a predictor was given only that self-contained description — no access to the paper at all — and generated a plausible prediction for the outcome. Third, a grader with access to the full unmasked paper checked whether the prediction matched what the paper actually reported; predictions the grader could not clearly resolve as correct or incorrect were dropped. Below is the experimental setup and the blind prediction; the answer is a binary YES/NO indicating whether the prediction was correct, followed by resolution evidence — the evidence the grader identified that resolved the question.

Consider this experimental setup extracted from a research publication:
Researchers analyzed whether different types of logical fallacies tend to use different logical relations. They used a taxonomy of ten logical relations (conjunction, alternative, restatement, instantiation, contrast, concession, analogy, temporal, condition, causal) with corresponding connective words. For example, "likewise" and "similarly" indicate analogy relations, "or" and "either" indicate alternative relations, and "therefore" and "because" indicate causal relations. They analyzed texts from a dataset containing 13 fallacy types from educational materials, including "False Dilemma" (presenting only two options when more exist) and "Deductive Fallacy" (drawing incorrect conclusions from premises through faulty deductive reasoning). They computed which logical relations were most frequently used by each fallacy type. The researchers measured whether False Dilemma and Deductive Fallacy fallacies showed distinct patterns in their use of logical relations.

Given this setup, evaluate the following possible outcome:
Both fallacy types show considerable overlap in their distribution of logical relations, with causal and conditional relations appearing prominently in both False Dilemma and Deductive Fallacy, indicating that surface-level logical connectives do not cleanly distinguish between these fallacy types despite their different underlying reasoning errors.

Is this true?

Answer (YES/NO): NO